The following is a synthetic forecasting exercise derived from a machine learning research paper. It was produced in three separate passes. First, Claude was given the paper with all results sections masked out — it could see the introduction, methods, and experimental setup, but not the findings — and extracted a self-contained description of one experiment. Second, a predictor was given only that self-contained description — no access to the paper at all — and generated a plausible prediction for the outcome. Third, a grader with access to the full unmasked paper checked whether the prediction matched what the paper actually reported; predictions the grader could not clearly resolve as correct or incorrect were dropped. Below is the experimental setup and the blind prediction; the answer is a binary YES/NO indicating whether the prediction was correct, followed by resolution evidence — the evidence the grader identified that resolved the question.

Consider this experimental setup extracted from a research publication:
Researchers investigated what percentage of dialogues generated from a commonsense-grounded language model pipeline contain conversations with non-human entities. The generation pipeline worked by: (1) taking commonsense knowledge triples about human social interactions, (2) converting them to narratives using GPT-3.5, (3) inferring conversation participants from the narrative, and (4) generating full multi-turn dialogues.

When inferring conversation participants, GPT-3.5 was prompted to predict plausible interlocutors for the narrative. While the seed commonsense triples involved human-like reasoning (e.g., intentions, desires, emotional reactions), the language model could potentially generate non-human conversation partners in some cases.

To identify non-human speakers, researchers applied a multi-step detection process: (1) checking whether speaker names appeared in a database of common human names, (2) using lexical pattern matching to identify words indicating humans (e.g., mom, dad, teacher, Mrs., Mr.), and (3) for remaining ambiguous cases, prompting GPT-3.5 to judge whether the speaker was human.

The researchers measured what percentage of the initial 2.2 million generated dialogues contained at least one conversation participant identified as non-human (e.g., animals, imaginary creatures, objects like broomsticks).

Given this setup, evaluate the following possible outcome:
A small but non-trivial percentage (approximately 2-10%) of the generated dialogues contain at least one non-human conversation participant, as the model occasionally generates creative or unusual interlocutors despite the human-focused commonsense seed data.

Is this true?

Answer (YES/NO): YES